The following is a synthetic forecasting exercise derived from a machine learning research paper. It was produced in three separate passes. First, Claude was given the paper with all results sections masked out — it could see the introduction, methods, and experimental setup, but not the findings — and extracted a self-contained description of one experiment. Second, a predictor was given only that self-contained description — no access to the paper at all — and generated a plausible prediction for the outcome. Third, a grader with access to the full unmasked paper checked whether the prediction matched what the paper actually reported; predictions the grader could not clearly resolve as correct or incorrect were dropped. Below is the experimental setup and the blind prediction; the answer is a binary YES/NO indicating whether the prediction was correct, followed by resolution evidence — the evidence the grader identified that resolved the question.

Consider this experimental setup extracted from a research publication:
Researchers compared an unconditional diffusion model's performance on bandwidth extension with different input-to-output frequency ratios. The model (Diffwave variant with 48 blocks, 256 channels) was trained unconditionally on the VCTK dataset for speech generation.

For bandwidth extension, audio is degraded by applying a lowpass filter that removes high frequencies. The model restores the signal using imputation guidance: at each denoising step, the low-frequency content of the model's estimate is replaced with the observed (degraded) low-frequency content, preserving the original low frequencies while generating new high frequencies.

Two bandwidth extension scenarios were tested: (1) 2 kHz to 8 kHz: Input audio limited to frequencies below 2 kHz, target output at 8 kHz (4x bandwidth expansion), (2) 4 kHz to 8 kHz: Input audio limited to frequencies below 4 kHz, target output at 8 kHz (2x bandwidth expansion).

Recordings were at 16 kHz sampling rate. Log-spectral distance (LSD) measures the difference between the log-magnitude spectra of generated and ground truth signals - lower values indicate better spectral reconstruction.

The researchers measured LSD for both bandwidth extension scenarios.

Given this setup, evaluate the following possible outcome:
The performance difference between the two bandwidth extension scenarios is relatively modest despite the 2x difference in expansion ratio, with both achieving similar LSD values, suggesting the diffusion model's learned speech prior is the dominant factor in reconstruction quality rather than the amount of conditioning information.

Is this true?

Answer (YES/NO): NO